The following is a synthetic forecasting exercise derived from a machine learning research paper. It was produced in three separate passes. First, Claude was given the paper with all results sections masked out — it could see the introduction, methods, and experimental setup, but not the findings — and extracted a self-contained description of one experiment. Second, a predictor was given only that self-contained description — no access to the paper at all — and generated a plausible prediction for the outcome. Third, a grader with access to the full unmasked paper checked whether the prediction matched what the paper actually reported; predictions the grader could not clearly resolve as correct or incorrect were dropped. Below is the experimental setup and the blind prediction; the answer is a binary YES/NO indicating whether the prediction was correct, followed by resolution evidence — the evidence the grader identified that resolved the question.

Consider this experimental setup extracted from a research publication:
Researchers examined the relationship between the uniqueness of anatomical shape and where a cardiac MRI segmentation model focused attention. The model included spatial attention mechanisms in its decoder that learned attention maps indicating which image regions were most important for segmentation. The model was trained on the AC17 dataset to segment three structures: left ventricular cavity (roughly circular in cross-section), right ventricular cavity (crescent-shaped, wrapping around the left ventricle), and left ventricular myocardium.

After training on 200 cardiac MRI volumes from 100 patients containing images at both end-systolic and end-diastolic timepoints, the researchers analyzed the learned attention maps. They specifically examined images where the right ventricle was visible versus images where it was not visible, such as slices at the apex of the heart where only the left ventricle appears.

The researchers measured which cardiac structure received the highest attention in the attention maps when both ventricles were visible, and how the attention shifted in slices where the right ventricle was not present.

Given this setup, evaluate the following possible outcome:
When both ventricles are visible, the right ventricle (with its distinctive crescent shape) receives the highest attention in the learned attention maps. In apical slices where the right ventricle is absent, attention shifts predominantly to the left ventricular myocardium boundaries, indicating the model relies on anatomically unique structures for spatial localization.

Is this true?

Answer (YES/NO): NO